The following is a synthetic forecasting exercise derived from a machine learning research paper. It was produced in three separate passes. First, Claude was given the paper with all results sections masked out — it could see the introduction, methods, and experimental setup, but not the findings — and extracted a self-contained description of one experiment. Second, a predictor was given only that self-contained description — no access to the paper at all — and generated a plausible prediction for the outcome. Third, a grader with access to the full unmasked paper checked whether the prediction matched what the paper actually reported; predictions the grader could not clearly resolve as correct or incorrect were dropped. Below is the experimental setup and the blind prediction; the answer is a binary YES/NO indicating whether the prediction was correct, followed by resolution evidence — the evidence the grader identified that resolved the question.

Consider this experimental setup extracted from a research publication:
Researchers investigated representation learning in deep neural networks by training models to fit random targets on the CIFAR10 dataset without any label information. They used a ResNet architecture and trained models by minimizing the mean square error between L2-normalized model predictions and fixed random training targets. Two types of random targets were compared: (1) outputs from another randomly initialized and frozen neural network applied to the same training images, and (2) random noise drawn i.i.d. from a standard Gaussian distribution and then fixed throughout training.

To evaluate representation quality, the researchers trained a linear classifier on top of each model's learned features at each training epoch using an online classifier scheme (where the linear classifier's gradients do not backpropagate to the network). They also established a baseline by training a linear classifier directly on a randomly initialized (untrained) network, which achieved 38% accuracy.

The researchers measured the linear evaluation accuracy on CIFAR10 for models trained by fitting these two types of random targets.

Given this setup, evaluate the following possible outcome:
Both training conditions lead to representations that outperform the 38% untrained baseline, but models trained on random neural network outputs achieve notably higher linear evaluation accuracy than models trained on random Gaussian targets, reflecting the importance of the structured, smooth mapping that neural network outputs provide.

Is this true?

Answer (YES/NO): NO